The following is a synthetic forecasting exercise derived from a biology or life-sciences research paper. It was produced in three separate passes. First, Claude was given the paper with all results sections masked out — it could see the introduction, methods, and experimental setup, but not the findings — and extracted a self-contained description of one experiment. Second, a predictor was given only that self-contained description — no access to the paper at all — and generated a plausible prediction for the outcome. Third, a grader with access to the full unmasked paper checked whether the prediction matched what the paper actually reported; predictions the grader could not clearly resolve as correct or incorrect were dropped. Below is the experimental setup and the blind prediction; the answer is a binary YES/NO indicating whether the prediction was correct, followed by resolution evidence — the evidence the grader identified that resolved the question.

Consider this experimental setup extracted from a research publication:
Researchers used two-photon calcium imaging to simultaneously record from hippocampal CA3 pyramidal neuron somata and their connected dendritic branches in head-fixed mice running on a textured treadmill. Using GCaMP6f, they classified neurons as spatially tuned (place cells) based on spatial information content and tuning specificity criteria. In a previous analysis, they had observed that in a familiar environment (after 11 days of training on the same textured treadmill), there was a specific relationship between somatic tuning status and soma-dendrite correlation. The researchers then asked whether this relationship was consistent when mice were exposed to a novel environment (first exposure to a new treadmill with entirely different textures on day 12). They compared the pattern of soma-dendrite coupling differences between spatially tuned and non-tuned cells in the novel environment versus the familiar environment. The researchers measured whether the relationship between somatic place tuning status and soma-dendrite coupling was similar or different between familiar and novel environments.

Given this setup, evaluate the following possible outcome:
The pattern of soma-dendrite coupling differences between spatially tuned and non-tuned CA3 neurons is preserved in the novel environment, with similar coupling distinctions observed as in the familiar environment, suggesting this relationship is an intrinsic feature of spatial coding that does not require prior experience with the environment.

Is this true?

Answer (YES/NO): NO